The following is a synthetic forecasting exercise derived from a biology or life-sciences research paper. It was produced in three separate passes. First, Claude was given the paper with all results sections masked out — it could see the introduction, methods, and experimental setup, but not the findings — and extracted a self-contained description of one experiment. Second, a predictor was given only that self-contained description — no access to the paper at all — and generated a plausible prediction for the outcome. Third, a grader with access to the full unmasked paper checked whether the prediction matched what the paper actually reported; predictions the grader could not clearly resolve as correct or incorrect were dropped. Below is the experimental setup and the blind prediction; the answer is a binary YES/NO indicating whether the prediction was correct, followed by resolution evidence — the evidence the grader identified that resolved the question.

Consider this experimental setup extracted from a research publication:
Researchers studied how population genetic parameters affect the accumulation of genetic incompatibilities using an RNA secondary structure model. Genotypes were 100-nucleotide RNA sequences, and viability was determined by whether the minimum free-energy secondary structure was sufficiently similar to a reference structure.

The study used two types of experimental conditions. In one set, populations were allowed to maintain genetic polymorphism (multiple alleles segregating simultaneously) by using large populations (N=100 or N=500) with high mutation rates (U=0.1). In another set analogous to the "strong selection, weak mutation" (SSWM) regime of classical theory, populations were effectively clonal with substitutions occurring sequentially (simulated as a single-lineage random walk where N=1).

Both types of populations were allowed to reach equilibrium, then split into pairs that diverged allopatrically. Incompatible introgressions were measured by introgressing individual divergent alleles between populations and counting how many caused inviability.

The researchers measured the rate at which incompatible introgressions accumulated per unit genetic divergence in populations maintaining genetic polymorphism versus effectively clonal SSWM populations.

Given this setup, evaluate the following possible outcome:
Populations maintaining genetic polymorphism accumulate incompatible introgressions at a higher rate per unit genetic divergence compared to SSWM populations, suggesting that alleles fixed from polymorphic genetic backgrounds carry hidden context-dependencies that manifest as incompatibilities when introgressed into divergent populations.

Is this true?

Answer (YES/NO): NO